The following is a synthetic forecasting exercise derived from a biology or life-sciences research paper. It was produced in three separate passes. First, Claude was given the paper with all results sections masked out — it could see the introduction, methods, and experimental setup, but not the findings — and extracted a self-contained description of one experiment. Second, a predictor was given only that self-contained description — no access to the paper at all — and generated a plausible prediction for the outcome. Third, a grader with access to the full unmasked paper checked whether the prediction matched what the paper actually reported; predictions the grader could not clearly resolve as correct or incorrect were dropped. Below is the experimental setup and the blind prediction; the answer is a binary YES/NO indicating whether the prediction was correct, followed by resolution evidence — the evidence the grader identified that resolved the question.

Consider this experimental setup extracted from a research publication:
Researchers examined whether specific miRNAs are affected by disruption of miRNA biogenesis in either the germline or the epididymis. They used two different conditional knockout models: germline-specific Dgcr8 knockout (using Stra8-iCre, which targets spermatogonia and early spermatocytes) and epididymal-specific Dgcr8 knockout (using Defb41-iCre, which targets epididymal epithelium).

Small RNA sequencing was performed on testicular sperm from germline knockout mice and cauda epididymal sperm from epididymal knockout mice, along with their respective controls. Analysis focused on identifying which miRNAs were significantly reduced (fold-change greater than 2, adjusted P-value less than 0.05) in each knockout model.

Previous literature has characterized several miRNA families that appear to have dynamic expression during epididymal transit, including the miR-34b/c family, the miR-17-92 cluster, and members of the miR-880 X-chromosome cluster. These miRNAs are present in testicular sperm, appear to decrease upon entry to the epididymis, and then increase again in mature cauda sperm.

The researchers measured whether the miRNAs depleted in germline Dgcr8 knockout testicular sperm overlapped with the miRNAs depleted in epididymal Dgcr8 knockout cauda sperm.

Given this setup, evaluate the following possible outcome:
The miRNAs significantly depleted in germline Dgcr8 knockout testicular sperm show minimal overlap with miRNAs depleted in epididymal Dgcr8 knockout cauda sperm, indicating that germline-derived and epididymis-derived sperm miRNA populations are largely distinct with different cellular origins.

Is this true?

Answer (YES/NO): NO